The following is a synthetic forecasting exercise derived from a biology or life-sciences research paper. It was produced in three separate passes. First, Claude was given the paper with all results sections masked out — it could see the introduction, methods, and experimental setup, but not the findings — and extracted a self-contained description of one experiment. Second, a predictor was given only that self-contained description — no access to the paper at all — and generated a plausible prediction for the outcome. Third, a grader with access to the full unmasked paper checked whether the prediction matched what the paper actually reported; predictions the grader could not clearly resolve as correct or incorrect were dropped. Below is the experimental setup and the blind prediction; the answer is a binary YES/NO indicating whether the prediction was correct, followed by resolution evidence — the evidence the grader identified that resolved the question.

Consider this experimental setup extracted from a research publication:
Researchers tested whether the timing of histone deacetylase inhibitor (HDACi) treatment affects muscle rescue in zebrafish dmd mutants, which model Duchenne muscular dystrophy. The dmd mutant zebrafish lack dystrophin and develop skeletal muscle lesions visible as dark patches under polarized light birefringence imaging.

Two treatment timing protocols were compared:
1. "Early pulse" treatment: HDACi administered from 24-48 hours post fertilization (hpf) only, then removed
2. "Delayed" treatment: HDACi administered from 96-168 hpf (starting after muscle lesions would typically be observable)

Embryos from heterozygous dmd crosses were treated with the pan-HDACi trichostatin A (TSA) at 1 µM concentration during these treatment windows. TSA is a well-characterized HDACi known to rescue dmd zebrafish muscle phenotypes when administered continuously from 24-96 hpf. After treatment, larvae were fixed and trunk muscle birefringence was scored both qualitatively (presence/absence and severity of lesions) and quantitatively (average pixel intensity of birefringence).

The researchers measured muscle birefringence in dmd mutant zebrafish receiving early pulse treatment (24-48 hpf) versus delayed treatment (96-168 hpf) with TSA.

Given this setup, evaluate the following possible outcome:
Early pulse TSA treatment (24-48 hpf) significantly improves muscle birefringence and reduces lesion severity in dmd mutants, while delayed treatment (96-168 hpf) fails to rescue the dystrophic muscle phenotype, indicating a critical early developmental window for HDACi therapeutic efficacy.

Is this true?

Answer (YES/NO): YES